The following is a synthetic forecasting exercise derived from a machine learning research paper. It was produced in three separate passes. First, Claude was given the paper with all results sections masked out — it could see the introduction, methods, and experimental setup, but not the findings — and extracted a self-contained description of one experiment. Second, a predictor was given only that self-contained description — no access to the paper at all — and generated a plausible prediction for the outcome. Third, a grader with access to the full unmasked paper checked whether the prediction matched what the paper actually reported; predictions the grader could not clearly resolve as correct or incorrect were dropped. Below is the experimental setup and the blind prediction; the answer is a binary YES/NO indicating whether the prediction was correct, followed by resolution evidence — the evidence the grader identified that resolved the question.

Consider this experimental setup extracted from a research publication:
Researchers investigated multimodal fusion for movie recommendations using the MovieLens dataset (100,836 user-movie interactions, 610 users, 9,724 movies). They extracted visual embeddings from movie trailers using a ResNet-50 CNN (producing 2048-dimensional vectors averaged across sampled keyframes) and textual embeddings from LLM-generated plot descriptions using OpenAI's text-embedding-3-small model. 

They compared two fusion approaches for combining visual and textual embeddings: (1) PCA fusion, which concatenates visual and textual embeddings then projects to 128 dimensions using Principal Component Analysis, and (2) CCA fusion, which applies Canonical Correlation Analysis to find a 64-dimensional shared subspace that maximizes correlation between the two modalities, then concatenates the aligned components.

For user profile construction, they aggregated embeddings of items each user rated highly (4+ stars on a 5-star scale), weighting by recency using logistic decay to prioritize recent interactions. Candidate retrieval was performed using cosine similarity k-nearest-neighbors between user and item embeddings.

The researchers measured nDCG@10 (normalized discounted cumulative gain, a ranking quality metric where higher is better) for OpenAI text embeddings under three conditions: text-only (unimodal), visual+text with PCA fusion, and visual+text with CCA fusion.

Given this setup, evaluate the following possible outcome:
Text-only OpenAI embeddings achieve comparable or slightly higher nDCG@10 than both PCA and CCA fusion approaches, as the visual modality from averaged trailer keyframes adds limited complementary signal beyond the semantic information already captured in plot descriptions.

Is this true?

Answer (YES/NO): NO